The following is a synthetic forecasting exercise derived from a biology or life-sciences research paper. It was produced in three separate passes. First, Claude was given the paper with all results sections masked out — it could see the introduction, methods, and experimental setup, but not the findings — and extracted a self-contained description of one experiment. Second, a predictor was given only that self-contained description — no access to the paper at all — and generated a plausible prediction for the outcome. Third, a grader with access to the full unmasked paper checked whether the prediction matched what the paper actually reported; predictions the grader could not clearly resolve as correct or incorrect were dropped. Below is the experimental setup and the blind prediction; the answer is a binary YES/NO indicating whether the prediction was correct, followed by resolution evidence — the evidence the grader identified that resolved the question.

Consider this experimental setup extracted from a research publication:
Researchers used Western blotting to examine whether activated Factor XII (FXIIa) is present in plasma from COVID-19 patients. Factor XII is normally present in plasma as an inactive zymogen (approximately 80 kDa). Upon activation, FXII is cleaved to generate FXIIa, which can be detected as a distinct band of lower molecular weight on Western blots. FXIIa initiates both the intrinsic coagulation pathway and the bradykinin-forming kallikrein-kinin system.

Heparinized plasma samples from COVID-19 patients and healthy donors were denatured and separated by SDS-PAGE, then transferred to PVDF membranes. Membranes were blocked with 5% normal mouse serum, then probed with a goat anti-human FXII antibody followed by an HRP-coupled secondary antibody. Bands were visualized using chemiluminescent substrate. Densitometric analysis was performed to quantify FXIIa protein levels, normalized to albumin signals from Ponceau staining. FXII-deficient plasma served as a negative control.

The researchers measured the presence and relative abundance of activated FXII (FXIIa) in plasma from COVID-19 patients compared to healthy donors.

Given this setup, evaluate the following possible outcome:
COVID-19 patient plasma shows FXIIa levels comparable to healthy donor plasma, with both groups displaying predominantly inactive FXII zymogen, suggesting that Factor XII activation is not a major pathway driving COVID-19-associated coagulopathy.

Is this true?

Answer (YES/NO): NO